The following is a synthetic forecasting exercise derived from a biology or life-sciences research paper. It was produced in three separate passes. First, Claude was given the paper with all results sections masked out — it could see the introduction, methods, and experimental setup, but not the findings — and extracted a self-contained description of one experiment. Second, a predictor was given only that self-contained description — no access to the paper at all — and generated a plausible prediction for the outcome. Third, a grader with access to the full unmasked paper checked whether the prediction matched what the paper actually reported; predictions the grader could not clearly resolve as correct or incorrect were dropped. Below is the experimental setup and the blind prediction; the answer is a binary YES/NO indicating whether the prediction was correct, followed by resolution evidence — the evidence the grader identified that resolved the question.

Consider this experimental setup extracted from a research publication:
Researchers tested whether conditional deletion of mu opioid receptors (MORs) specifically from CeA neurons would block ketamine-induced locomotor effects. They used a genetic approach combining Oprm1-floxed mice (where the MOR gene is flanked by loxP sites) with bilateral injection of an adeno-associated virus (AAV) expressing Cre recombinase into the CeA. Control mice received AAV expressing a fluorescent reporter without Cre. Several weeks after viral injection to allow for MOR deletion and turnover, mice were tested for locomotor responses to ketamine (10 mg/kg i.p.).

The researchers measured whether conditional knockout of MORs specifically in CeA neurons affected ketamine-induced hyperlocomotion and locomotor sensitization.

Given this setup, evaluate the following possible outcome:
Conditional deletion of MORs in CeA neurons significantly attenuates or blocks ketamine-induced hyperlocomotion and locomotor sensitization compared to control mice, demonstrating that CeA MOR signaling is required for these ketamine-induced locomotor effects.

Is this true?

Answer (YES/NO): YES